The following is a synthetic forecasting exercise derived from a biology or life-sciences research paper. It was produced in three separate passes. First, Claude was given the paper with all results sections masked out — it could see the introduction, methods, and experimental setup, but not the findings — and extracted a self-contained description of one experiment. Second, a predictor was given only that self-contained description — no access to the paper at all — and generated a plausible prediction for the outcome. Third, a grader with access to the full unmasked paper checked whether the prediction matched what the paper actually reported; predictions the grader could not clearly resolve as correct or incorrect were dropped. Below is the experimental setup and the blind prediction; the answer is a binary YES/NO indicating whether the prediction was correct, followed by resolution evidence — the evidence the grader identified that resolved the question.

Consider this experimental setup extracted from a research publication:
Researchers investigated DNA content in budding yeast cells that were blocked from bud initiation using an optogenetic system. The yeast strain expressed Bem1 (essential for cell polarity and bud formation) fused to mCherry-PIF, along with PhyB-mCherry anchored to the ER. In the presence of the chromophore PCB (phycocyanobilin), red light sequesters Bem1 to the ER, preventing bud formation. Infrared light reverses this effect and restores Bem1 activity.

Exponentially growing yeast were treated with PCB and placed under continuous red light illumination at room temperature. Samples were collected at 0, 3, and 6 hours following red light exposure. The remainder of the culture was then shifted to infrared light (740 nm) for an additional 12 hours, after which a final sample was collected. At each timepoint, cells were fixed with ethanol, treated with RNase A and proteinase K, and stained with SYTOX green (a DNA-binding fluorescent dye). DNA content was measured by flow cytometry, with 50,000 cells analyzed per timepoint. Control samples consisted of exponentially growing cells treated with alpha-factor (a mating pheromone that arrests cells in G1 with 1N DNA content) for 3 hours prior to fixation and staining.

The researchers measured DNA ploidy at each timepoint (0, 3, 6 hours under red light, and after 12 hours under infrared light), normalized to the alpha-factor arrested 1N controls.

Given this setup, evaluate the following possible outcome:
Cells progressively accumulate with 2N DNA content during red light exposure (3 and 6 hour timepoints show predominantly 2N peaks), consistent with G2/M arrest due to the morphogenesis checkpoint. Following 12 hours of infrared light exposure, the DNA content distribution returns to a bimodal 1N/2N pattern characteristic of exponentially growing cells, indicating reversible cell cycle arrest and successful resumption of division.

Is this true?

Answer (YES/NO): NO